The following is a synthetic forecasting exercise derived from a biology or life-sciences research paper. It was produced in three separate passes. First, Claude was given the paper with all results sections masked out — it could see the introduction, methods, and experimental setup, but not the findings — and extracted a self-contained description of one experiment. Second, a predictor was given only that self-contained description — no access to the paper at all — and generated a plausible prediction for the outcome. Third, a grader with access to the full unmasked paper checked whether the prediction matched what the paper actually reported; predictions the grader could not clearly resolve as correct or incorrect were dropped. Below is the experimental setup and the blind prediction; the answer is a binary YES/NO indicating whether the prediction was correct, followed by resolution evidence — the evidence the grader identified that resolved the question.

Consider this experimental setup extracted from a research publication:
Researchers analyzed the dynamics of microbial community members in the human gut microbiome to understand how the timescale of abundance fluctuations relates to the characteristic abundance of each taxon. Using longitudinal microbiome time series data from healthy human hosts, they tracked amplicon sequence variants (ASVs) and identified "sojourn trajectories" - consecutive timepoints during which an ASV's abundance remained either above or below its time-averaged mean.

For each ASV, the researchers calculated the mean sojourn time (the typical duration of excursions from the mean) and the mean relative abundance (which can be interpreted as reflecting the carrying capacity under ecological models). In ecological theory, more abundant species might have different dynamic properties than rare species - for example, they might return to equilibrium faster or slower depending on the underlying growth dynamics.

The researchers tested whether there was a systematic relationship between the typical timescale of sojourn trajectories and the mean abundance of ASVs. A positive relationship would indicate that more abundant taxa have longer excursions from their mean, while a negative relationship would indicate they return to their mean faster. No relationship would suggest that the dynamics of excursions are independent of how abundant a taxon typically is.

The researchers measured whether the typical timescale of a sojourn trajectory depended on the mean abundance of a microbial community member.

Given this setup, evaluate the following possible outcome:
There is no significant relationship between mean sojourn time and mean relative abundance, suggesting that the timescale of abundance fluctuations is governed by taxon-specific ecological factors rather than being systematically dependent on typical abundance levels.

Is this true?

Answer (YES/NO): YES